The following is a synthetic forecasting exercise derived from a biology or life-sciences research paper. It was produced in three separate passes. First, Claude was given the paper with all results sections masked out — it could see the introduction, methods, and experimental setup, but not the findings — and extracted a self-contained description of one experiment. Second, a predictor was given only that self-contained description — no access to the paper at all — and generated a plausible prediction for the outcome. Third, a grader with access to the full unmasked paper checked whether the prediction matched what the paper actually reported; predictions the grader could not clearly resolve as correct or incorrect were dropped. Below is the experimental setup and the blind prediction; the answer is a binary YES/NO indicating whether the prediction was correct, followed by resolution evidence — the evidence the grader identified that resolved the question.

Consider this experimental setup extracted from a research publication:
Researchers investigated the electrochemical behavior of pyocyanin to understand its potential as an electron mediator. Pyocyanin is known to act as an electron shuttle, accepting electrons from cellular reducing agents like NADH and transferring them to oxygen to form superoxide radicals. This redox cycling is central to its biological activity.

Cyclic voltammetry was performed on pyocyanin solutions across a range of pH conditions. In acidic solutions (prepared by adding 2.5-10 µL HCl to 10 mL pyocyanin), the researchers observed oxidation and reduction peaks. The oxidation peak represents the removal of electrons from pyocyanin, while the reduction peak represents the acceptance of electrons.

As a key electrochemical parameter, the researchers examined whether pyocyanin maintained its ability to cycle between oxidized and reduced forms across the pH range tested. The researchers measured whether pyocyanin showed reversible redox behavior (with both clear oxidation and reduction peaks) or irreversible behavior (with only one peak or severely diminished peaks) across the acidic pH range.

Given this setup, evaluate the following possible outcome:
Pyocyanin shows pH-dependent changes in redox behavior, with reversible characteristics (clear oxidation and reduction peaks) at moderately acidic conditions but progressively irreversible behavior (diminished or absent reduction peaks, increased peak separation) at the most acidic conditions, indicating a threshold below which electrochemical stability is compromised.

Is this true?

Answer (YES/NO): NO